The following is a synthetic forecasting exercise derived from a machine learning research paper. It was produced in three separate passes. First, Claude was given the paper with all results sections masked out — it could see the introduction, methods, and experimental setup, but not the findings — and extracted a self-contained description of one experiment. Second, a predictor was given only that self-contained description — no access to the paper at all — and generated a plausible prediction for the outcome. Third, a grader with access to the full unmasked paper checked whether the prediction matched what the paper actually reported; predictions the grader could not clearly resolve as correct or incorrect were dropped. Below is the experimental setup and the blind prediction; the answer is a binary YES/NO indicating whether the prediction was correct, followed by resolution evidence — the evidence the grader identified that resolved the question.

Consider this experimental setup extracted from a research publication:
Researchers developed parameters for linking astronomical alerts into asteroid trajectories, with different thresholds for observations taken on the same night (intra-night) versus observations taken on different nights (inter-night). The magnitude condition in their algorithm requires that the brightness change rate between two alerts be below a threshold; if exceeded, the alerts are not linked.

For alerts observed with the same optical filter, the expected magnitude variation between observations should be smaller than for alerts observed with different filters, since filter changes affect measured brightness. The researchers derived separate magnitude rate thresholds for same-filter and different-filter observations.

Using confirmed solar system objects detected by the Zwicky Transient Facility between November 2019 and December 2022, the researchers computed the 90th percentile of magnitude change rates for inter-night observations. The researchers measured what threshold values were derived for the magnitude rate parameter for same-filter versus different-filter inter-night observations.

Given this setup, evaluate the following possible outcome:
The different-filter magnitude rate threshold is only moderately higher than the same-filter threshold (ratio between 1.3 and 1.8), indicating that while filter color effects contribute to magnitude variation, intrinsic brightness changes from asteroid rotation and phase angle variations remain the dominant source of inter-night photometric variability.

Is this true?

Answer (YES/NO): NO